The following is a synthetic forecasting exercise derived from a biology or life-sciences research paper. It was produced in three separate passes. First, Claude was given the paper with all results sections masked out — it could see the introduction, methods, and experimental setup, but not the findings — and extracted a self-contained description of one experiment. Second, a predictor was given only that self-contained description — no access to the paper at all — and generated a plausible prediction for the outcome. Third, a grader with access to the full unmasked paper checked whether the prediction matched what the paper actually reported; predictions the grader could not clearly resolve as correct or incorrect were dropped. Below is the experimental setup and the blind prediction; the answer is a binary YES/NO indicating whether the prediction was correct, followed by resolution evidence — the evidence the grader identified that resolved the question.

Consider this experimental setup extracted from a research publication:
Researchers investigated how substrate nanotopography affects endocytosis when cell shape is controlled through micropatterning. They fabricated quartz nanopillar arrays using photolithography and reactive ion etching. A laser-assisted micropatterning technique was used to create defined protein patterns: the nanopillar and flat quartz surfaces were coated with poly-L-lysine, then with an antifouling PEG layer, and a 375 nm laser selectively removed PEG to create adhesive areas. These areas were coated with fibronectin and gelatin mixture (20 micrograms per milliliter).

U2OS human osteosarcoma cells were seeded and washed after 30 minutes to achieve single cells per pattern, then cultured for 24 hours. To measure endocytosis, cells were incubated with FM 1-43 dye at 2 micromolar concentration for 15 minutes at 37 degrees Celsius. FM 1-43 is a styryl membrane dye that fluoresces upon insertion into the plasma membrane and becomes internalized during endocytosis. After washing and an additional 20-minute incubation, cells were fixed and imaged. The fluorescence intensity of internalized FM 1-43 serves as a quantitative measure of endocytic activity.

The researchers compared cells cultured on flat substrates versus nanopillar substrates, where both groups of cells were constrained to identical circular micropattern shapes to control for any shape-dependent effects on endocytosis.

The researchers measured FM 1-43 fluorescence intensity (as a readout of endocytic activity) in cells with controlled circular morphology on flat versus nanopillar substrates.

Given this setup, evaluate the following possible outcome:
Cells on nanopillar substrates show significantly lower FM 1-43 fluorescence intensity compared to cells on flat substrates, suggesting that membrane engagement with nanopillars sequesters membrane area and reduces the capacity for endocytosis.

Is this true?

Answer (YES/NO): NO